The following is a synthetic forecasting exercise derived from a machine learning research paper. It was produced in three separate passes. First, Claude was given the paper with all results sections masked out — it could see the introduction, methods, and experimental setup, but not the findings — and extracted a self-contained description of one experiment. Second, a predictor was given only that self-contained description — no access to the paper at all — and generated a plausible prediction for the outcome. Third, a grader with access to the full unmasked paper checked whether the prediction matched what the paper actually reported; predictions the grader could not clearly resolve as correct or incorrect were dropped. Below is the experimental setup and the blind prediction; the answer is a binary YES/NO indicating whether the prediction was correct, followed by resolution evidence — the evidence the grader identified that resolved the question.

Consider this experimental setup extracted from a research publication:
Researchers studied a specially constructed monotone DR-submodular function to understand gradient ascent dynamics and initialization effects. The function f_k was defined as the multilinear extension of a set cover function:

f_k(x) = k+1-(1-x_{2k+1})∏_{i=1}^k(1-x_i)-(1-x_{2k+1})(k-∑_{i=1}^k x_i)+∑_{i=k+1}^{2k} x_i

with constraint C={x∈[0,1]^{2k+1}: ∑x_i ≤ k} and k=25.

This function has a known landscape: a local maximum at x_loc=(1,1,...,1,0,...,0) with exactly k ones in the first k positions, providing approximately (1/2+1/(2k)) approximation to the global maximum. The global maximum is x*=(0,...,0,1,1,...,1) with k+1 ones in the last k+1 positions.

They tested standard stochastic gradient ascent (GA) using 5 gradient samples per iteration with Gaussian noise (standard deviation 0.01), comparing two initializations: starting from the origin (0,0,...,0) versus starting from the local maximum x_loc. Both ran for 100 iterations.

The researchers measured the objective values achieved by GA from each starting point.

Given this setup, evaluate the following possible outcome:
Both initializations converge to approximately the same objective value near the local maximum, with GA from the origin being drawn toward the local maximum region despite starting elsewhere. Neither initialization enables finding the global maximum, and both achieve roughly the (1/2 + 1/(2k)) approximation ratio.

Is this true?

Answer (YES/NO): NO